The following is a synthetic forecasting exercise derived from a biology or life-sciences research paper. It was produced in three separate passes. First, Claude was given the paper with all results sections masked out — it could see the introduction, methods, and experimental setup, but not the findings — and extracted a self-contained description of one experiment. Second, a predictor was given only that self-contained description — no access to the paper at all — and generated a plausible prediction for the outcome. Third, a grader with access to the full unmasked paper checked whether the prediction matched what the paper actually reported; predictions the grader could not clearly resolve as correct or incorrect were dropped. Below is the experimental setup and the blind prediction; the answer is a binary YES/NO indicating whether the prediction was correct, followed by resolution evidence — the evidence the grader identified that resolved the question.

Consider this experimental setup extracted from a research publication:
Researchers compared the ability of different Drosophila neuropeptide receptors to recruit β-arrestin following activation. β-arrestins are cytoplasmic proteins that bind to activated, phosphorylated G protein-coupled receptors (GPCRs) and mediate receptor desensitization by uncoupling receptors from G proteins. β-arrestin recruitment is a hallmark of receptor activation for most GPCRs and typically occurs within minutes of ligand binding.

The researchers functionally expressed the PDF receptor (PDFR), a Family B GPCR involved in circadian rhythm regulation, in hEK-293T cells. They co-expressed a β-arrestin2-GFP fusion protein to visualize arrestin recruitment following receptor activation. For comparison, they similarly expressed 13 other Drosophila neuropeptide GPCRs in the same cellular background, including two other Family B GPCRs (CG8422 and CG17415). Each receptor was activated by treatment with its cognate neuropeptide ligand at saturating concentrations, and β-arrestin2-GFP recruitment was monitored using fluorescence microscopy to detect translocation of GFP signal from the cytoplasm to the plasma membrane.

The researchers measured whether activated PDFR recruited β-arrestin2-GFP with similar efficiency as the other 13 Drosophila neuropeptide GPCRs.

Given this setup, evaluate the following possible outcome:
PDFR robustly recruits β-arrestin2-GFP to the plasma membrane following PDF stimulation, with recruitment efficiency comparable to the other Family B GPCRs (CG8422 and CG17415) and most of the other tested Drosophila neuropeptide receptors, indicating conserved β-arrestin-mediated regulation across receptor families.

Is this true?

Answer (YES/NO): NO